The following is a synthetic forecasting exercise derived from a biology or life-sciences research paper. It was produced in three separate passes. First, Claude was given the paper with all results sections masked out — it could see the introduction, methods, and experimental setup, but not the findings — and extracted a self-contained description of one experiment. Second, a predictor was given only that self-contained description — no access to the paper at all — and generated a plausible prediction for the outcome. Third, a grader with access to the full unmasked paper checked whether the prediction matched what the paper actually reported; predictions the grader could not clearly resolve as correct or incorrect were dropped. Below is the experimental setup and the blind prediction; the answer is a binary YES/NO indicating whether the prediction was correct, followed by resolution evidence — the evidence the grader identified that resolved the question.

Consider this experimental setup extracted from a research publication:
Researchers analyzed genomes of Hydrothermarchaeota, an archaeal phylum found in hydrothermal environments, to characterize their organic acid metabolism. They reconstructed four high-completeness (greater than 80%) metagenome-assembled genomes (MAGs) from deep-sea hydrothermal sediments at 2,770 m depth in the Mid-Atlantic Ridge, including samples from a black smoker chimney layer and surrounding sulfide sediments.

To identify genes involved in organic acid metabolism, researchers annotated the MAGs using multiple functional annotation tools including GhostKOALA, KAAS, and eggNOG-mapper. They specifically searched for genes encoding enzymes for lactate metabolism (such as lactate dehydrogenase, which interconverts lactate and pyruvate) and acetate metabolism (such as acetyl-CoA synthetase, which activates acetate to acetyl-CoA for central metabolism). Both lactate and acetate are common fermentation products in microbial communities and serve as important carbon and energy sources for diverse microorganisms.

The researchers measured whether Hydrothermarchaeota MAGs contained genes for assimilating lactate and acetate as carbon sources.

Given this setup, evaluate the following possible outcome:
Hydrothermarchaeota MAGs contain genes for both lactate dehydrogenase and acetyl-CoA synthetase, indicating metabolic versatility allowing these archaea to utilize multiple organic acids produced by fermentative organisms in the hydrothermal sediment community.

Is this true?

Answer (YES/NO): YES